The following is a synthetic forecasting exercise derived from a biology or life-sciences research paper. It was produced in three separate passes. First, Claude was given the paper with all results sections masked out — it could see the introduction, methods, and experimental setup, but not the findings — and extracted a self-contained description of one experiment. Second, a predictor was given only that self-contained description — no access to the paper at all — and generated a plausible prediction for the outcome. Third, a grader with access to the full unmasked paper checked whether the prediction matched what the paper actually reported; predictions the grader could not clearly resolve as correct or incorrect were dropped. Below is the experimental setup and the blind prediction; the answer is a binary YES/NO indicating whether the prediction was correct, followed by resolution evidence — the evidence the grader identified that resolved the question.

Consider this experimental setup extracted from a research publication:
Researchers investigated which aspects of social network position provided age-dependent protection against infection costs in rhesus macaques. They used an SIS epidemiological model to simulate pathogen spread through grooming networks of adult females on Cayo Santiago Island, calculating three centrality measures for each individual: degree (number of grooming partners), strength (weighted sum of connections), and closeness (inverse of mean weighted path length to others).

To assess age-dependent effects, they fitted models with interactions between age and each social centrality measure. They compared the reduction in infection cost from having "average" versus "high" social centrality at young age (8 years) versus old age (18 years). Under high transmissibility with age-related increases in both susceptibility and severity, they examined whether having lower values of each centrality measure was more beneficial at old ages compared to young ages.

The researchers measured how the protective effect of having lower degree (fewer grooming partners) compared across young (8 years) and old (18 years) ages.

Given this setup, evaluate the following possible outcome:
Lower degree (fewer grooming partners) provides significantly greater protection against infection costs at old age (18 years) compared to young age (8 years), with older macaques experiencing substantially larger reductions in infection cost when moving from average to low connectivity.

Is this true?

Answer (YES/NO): NO